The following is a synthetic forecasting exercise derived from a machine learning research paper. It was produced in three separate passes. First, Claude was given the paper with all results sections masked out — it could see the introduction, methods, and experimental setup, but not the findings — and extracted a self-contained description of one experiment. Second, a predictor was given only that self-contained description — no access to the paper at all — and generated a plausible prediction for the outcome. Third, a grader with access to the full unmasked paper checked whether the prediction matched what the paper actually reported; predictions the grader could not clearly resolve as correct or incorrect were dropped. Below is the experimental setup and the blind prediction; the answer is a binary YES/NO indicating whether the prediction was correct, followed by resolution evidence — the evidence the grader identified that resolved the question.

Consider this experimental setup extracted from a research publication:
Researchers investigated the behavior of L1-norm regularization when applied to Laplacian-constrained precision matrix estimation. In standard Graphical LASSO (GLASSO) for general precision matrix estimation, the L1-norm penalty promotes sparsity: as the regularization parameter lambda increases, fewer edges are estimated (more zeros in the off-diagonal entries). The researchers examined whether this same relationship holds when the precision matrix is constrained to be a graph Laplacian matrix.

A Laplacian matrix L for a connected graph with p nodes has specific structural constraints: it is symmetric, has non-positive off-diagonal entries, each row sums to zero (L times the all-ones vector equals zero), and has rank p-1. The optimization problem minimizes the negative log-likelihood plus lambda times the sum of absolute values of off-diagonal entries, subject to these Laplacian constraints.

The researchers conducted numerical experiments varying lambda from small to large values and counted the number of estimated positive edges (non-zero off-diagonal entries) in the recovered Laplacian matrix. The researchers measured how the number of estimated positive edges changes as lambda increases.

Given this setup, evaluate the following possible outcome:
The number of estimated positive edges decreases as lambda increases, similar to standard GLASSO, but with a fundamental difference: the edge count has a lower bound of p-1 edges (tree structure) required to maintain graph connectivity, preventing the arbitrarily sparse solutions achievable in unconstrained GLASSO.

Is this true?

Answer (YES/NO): NO